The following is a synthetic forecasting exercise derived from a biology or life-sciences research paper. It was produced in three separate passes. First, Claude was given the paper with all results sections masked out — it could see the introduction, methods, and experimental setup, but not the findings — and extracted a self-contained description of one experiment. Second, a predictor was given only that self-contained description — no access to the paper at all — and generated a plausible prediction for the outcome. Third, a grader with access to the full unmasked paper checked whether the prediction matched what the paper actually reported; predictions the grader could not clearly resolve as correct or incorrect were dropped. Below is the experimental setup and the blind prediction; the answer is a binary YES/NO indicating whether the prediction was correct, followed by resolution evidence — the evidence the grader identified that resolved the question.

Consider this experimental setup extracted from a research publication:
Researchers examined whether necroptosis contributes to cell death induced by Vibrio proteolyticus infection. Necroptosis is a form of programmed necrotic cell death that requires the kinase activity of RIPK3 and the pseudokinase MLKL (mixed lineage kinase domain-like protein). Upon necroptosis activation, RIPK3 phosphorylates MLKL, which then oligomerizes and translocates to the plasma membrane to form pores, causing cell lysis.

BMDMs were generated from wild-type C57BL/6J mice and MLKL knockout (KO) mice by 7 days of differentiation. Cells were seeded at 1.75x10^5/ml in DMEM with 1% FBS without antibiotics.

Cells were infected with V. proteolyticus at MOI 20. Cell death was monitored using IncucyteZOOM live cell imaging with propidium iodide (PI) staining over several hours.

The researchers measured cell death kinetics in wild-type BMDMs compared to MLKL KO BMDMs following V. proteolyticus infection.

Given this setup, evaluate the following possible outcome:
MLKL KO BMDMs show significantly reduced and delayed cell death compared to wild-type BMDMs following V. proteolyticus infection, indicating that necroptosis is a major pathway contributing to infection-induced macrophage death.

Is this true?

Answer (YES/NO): NO